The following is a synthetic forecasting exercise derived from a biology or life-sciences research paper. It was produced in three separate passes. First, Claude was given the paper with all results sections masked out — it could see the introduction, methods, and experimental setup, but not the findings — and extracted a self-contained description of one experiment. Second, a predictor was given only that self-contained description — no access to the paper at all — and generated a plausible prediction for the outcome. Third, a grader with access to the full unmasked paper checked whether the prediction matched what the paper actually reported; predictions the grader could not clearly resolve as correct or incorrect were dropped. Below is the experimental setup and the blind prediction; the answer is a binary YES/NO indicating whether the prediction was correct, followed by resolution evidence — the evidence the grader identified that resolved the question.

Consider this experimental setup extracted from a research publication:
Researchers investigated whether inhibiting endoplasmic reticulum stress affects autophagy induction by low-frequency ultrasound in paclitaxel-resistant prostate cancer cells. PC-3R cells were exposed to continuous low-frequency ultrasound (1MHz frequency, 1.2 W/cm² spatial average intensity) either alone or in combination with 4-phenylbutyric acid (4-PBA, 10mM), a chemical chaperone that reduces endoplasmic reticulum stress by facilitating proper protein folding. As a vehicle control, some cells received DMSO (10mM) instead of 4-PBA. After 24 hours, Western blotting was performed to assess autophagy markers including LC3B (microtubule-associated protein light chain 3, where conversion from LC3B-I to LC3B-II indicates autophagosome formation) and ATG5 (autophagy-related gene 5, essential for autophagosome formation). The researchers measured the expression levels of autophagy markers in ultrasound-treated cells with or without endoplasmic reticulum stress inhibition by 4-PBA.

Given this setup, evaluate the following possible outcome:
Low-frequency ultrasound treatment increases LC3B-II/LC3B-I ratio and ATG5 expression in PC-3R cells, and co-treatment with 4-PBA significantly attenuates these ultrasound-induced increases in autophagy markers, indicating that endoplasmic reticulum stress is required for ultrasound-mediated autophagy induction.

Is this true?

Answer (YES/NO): YES